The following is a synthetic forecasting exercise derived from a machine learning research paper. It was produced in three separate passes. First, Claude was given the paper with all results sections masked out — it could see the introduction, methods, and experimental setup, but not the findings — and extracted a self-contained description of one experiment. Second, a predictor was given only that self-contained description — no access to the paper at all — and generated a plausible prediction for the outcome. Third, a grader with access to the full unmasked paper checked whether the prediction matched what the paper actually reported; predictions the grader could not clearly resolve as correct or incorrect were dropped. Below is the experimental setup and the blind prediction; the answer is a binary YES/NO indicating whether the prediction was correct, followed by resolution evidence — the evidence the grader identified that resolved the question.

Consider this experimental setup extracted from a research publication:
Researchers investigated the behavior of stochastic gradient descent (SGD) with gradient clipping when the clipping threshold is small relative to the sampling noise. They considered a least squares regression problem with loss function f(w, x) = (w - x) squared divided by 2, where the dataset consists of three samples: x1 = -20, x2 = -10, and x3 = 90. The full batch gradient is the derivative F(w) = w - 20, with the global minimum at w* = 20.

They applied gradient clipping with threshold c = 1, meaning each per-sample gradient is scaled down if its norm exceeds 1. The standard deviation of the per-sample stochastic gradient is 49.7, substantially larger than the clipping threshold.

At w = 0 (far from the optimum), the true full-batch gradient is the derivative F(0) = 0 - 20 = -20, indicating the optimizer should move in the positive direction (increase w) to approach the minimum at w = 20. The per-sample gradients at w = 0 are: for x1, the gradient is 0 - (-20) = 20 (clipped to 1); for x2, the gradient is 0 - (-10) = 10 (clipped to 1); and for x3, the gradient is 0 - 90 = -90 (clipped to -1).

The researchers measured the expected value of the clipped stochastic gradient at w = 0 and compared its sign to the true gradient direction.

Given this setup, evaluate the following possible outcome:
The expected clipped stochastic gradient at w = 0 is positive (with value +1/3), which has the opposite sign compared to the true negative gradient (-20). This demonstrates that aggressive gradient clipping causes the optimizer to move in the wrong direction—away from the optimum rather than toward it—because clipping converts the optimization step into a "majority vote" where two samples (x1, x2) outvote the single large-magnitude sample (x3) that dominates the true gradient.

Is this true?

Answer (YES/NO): YES